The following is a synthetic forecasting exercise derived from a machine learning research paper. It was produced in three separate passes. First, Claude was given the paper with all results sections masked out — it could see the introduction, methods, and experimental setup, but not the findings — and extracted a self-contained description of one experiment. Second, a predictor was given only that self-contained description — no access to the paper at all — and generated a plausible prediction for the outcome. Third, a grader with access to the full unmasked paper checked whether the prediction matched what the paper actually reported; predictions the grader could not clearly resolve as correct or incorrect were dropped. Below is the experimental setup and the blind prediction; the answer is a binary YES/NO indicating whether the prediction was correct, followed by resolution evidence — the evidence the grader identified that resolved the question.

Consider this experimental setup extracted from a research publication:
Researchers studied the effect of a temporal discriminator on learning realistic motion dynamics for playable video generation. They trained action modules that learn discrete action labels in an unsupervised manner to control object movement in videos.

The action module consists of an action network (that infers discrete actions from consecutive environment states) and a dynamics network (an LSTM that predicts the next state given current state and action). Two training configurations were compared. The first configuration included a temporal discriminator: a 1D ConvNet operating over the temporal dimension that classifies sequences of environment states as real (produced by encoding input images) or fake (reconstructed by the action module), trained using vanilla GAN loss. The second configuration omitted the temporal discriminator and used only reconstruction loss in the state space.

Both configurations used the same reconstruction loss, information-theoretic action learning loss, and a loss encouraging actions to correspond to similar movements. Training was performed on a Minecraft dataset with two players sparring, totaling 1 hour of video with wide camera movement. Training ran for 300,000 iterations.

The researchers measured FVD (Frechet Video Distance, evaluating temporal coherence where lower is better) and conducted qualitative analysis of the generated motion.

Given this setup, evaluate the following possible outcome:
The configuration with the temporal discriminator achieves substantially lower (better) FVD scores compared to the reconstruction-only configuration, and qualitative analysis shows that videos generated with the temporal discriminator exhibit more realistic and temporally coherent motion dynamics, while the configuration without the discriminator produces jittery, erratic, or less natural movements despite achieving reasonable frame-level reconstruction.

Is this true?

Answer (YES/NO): YES